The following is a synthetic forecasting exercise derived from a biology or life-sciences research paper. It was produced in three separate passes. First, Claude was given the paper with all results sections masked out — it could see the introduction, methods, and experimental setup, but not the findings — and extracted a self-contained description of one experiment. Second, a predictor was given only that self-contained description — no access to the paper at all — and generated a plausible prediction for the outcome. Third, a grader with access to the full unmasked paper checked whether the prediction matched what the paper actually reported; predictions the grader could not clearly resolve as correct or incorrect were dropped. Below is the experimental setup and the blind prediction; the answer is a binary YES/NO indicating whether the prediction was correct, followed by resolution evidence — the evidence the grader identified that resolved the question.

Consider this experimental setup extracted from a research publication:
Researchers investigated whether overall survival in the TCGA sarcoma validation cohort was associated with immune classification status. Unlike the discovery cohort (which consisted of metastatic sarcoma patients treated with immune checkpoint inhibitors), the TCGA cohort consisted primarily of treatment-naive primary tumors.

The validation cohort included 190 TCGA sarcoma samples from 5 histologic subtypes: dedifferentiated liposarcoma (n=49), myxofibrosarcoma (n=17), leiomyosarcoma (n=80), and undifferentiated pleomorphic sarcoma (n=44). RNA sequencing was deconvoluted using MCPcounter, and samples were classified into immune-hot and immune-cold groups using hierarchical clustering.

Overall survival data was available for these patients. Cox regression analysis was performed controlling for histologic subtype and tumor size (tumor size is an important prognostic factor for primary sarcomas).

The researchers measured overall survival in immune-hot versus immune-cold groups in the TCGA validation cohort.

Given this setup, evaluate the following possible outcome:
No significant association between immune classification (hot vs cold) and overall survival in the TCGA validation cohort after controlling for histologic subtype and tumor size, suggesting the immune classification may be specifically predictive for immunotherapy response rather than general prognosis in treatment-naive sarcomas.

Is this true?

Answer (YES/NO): NO